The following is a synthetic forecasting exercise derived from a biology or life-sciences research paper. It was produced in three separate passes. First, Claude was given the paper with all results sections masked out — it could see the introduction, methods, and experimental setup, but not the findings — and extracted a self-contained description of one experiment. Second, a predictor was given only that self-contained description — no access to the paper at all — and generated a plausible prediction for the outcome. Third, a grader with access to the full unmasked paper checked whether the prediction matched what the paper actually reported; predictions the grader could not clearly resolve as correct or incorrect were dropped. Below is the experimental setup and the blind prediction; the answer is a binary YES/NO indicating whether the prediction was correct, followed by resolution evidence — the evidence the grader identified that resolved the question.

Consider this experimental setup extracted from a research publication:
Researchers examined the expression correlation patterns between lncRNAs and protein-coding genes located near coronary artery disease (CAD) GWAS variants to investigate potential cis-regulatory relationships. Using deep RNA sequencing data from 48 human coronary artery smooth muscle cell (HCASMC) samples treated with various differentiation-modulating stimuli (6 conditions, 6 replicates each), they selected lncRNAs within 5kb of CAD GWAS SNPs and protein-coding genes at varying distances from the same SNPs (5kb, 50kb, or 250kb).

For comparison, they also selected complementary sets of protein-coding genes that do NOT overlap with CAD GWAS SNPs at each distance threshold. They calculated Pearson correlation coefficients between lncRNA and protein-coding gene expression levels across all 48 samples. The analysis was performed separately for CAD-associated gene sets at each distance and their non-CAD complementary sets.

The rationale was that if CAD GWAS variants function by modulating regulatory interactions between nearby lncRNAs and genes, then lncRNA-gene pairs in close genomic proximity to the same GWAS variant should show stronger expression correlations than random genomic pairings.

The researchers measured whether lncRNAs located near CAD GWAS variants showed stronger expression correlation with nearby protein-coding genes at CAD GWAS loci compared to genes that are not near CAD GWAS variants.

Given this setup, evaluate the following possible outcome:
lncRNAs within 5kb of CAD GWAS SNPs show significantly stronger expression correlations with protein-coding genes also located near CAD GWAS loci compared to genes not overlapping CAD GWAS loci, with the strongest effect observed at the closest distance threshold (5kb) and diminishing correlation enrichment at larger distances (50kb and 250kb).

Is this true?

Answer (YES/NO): YES